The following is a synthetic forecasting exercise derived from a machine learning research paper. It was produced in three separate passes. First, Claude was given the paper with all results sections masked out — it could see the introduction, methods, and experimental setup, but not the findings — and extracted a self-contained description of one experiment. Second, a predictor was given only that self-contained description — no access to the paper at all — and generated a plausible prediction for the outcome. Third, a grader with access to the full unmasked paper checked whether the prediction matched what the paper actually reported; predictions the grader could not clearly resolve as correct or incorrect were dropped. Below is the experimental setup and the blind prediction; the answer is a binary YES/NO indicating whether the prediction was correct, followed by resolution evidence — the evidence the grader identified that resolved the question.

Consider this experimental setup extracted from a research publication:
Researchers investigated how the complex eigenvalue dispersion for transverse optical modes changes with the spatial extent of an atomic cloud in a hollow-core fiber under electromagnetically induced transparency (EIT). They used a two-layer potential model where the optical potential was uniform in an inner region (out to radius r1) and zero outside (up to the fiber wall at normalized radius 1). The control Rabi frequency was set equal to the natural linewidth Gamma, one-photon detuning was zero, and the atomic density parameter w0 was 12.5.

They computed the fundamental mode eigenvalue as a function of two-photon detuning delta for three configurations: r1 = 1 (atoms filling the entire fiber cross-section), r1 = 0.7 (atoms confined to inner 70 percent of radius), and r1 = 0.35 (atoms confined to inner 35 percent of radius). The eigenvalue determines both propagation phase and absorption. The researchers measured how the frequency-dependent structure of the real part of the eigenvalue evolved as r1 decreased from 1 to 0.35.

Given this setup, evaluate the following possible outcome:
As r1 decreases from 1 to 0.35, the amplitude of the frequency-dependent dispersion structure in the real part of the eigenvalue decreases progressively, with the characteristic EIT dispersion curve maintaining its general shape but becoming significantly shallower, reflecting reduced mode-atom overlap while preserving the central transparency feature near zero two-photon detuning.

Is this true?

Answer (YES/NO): NO